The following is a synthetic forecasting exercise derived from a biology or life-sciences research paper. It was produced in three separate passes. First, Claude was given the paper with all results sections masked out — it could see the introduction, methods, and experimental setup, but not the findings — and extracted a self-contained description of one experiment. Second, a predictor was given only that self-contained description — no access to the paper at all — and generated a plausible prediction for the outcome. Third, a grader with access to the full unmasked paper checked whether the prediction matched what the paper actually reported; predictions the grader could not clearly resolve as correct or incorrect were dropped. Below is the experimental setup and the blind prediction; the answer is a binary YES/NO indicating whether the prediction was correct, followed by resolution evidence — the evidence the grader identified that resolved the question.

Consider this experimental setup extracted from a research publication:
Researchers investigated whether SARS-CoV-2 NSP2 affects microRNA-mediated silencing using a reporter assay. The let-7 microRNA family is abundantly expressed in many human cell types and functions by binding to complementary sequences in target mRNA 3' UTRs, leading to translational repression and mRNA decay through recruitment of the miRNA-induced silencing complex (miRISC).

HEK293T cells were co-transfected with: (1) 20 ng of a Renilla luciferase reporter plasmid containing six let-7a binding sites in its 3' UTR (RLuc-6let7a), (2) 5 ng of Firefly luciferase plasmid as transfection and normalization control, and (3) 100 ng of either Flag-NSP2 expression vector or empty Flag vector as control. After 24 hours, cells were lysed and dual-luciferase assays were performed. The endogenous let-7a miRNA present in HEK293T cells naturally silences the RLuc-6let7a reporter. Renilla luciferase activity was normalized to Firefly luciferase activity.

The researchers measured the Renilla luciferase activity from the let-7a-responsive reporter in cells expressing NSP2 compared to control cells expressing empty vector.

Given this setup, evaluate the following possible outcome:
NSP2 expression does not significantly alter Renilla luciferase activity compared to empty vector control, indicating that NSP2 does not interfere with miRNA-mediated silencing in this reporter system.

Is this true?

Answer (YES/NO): NO